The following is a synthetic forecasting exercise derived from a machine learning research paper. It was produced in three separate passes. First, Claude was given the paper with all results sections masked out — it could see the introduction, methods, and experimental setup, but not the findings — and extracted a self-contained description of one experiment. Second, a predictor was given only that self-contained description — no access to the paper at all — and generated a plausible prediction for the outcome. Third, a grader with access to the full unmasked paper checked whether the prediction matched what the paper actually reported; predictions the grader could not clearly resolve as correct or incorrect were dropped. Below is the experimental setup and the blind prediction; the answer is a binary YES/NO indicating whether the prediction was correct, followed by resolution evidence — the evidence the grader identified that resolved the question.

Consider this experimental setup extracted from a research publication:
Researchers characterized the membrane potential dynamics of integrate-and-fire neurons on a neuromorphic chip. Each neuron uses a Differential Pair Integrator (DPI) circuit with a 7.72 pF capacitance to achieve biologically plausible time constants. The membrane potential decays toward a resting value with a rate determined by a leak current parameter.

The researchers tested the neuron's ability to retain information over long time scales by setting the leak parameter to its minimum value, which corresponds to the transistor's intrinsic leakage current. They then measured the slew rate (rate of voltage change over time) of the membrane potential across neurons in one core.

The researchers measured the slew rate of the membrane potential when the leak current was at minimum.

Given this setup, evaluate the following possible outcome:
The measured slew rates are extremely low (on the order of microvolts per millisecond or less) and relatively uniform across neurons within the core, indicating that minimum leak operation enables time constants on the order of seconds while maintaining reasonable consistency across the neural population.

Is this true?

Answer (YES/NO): NO